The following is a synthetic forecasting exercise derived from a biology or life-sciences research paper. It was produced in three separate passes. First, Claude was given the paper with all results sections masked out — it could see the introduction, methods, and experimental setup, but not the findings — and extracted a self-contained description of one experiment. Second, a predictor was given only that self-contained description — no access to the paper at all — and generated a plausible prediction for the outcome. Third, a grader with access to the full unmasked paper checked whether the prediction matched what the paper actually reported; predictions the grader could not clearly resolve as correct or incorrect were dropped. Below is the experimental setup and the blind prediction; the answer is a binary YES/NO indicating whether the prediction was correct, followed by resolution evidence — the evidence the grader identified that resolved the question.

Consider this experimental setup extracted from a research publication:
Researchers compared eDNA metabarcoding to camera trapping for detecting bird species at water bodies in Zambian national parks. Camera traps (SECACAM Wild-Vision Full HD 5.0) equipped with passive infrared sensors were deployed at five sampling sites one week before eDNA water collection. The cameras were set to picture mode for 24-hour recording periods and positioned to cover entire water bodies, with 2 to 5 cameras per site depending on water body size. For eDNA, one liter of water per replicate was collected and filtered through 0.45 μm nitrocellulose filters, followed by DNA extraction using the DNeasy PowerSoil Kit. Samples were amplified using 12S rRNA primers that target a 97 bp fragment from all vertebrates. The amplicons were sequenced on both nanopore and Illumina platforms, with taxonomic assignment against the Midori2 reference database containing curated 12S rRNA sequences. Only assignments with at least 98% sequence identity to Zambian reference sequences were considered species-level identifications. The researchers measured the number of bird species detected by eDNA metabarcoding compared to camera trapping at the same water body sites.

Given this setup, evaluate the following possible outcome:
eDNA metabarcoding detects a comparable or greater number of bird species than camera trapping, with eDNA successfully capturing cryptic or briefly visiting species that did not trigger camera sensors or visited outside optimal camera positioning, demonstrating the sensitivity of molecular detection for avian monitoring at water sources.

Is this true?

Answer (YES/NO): NO